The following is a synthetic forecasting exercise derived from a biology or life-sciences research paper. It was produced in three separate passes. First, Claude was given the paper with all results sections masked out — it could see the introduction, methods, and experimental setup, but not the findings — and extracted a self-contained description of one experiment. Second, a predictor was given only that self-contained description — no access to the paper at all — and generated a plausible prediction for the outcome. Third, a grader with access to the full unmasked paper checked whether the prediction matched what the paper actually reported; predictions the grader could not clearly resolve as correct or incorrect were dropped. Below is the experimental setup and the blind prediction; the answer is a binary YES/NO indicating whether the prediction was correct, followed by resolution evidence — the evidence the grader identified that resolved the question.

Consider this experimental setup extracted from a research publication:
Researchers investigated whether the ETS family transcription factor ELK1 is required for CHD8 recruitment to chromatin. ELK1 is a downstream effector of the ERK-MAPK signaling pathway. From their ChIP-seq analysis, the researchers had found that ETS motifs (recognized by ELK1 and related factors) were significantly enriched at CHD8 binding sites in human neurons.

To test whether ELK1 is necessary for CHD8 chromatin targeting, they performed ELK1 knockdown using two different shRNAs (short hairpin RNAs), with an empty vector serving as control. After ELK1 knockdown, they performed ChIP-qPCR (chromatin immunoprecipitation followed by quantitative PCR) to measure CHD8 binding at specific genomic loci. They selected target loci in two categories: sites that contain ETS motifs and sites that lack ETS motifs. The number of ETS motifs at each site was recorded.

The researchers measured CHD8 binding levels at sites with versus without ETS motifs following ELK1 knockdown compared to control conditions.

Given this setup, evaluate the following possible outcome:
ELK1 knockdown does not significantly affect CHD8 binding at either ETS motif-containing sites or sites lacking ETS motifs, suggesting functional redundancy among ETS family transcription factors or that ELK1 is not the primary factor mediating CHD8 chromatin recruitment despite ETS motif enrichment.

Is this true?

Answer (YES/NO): NO